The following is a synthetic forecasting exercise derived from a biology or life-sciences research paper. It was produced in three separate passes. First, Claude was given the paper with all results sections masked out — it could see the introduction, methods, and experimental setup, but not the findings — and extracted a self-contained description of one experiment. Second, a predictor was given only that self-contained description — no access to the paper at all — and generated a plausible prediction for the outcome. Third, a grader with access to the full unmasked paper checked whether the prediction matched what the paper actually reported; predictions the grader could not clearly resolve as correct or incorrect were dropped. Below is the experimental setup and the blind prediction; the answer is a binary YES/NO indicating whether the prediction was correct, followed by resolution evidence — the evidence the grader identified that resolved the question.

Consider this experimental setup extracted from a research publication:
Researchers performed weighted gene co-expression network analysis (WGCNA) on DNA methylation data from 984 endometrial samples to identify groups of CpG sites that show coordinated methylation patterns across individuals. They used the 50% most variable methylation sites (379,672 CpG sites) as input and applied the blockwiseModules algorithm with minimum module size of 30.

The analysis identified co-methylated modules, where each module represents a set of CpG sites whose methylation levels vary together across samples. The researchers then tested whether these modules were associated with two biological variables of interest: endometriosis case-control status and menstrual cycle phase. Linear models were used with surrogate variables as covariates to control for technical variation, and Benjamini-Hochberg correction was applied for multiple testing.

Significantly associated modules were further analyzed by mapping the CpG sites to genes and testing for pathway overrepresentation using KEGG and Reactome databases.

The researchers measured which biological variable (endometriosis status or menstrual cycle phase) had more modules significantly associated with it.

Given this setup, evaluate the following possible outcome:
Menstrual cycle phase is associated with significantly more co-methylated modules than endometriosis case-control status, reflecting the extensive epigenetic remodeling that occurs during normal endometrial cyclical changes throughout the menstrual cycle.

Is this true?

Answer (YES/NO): YES